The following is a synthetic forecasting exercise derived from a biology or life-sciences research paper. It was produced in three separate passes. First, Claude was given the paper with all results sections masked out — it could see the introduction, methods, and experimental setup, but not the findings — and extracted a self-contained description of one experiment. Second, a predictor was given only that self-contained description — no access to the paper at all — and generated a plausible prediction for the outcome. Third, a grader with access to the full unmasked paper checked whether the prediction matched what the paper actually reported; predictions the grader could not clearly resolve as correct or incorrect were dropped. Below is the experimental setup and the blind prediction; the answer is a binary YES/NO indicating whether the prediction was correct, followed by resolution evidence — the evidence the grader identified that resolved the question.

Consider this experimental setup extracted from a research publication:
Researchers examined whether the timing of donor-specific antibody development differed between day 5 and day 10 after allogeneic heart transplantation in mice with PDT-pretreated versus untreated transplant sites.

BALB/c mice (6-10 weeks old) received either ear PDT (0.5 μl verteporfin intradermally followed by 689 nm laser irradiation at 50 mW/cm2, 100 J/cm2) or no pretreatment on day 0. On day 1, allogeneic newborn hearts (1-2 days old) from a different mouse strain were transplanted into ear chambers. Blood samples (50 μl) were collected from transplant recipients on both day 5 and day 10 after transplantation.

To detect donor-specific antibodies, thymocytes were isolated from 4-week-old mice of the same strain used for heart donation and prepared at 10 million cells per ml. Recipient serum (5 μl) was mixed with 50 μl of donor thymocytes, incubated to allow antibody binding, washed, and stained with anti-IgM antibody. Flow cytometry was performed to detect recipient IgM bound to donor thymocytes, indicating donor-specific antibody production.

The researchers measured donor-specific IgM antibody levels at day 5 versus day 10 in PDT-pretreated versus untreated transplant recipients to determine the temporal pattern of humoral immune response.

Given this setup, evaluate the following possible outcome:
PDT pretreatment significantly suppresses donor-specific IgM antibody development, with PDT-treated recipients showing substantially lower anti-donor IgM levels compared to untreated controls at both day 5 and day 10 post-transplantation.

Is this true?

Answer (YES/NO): NO